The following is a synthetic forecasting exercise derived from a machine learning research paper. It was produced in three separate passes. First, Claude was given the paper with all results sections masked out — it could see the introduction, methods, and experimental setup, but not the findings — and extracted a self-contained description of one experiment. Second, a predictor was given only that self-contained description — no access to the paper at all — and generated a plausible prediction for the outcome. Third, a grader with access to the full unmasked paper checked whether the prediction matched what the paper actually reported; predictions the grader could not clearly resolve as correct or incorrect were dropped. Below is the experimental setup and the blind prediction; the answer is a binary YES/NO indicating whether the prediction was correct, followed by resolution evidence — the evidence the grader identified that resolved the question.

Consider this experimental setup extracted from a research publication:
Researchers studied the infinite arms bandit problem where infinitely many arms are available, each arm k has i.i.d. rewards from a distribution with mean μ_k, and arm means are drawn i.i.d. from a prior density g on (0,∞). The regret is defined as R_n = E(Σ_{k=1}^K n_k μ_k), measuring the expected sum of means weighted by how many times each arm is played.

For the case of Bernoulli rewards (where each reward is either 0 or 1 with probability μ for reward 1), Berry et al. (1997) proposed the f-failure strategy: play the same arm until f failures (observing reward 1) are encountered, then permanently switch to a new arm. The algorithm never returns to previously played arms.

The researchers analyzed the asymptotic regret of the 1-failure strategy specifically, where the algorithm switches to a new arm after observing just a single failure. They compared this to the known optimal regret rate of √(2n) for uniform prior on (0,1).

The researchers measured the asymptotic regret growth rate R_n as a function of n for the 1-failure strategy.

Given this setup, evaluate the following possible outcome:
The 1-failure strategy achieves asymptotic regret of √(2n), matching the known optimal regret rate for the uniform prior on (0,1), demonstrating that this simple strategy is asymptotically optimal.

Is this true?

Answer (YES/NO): NO